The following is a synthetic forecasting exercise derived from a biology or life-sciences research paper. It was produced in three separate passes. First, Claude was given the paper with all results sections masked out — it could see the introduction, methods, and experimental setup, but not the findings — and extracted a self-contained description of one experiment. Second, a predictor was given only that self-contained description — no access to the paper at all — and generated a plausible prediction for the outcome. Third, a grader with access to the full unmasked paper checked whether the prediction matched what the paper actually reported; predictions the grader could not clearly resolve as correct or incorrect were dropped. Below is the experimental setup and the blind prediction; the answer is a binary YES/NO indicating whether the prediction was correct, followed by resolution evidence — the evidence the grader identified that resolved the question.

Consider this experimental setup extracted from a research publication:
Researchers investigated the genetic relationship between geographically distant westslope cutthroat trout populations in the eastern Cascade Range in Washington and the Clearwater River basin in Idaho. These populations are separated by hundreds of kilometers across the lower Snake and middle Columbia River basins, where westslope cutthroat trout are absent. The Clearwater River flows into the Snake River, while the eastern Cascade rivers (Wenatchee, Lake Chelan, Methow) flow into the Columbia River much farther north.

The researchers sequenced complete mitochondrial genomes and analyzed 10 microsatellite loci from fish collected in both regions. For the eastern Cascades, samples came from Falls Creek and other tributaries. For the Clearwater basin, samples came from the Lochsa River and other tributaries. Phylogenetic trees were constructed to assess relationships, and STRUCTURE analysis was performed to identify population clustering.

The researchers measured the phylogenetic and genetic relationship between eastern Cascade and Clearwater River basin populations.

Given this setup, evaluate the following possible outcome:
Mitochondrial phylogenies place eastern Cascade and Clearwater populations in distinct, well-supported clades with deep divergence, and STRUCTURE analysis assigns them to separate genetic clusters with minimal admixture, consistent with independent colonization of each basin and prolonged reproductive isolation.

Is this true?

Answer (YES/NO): NO